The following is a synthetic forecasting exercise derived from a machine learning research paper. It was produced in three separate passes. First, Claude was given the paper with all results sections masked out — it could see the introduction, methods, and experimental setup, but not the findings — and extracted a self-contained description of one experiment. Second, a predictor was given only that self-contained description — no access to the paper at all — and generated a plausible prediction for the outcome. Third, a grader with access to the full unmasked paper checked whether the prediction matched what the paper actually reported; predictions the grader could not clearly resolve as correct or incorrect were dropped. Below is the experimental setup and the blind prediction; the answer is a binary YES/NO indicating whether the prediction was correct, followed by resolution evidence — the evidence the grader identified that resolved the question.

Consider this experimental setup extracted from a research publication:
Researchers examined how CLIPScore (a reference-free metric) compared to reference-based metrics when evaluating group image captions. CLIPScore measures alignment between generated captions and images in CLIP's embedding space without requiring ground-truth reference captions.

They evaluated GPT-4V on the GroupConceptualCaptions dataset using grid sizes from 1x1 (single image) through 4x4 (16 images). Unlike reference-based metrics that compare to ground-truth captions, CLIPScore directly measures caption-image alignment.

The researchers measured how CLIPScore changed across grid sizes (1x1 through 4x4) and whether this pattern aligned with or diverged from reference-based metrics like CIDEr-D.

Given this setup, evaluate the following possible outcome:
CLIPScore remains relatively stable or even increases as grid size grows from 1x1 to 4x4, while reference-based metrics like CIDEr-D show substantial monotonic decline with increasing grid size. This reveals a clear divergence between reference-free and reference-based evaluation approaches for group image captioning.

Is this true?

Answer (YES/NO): NO